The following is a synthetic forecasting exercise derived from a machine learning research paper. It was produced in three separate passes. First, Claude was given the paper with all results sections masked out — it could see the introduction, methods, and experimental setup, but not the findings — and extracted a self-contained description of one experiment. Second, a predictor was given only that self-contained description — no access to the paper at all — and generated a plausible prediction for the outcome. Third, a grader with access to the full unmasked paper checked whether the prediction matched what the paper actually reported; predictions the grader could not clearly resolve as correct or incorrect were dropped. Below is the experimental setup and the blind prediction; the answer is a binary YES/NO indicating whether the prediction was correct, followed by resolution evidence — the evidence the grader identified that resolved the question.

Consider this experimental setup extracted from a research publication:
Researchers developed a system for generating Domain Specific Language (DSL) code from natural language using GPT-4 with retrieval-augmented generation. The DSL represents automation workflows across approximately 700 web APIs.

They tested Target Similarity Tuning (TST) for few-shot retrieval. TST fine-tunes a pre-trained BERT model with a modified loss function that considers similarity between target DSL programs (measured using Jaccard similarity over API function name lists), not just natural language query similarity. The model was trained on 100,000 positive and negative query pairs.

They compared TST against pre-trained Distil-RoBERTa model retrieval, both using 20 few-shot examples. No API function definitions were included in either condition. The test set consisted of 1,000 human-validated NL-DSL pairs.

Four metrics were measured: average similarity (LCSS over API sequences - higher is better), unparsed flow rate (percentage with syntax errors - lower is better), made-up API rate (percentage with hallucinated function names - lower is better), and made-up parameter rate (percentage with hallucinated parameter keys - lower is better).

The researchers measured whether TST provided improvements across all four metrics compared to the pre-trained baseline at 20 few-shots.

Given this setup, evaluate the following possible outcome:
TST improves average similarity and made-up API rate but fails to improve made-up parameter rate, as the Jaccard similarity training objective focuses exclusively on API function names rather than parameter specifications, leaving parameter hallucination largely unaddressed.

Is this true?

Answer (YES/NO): NO